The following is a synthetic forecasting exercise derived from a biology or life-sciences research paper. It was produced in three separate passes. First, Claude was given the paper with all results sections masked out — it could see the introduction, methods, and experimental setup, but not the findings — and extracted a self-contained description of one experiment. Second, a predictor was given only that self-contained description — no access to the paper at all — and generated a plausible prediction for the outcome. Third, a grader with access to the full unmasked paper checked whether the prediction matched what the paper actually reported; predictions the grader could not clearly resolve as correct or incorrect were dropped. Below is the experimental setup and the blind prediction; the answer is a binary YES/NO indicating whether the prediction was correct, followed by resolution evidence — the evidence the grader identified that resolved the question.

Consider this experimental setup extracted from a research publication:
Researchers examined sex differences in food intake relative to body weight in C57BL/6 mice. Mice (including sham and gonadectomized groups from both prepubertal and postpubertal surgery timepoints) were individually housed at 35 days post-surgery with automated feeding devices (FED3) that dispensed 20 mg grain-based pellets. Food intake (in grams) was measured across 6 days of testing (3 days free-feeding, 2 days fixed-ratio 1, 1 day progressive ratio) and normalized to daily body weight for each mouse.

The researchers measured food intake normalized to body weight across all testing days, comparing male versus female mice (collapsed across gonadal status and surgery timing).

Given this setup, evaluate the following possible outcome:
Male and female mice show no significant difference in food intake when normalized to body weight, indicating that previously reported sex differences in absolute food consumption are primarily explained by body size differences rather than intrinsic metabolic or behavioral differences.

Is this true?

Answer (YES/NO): NO